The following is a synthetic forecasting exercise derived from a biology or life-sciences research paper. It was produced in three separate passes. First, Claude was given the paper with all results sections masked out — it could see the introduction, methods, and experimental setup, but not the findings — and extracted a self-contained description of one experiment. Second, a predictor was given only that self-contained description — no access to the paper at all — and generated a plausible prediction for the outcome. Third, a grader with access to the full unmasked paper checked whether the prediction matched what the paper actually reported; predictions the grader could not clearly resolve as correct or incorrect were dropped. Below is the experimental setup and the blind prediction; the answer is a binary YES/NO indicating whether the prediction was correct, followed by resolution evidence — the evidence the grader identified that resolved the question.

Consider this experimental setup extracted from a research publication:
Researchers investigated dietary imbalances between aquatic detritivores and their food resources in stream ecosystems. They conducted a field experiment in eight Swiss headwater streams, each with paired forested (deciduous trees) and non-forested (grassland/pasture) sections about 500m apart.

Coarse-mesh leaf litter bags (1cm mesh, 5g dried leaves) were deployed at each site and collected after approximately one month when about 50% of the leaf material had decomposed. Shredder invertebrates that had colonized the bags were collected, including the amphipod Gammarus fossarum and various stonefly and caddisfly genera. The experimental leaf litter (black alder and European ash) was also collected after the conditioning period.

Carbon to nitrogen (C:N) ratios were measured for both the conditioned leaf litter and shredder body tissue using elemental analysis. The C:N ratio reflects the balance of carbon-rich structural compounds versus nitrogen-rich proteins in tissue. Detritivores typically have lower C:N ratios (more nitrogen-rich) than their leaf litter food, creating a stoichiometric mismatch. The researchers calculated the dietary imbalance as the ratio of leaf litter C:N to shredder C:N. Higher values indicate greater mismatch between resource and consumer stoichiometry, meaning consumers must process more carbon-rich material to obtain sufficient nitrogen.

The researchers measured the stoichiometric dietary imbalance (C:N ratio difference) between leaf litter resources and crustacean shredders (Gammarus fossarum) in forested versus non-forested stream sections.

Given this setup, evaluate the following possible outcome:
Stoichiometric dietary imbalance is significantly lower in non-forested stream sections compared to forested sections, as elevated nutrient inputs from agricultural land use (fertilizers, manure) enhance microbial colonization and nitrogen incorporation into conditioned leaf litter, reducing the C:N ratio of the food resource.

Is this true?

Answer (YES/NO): NO